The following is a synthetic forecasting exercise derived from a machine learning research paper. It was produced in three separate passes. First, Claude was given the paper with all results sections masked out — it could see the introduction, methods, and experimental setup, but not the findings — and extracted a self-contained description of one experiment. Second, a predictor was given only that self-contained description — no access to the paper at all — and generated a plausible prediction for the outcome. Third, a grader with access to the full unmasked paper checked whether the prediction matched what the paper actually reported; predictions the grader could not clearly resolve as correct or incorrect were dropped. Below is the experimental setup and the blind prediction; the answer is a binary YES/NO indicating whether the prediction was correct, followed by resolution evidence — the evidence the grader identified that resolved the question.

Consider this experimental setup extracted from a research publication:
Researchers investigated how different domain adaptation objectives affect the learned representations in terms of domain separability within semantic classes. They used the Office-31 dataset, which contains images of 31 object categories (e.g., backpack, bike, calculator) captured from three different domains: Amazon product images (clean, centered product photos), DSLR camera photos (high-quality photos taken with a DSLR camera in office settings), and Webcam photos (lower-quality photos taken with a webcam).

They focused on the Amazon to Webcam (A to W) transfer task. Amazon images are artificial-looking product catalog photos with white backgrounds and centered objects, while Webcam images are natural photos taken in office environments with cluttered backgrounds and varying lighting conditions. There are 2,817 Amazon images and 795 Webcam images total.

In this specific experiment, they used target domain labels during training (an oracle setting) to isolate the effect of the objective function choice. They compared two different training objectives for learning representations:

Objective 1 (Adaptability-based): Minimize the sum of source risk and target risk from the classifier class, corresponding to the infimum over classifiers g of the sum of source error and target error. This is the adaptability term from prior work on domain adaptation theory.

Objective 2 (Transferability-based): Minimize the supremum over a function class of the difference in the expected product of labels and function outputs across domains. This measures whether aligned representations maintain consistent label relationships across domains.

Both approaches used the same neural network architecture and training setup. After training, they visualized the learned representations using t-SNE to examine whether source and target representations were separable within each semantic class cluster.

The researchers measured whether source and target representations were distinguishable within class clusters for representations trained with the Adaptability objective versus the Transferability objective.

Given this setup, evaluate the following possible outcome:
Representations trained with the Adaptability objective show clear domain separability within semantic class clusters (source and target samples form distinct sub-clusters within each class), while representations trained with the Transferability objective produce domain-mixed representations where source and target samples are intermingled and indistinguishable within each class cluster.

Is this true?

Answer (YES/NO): YES